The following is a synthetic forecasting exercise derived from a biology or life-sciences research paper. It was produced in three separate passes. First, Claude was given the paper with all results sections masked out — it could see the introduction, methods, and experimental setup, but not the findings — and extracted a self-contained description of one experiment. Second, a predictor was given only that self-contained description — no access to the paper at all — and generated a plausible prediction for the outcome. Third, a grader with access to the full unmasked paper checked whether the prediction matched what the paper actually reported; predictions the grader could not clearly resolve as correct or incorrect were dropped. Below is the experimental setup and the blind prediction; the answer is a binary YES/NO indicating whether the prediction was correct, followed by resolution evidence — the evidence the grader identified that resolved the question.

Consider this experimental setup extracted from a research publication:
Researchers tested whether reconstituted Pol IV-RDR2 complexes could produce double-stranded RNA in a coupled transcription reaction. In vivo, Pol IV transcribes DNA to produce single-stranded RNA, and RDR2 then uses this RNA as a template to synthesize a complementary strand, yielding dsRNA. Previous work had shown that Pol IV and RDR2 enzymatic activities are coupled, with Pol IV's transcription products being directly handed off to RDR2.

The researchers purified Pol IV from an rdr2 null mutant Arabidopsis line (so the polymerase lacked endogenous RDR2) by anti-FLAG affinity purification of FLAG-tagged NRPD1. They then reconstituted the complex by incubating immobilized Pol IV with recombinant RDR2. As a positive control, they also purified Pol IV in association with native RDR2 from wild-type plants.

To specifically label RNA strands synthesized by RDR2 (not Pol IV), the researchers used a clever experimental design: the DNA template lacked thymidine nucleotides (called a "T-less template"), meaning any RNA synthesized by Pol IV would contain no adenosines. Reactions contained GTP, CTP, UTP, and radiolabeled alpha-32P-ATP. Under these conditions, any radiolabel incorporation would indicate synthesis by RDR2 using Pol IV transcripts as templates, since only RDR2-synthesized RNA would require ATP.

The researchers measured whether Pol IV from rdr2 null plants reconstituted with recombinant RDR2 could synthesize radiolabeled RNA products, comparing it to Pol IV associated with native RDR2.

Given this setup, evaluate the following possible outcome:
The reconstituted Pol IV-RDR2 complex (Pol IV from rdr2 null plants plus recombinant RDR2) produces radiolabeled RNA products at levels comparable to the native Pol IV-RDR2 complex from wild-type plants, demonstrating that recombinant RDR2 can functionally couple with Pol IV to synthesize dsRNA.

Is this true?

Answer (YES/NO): YES